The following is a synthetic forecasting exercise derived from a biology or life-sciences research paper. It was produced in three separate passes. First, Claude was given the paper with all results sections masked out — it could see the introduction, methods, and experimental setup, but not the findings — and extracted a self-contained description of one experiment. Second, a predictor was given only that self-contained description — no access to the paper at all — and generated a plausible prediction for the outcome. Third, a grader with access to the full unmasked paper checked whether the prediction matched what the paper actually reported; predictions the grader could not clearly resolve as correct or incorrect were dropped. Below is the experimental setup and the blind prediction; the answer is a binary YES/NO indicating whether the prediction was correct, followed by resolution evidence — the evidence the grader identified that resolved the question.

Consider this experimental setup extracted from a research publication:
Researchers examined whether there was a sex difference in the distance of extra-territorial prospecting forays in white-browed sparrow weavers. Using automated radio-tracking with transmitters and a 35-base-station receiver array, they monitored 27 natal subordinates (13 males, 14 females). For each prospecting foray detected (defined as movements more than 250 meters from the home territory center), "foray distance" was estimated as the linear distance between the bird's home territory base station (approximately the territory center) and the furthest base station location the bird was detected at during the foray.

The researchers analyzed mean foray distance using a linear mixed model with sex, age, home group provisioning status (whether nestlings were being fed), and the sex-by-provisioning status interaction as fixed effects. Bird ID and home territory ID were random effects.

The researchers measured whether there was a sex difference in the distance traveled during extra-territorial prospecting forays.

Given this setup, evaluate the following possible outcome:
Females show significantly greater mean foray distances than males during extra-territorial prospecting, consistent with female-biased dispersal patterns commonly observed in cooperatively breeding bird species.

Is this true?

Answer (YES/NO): NO